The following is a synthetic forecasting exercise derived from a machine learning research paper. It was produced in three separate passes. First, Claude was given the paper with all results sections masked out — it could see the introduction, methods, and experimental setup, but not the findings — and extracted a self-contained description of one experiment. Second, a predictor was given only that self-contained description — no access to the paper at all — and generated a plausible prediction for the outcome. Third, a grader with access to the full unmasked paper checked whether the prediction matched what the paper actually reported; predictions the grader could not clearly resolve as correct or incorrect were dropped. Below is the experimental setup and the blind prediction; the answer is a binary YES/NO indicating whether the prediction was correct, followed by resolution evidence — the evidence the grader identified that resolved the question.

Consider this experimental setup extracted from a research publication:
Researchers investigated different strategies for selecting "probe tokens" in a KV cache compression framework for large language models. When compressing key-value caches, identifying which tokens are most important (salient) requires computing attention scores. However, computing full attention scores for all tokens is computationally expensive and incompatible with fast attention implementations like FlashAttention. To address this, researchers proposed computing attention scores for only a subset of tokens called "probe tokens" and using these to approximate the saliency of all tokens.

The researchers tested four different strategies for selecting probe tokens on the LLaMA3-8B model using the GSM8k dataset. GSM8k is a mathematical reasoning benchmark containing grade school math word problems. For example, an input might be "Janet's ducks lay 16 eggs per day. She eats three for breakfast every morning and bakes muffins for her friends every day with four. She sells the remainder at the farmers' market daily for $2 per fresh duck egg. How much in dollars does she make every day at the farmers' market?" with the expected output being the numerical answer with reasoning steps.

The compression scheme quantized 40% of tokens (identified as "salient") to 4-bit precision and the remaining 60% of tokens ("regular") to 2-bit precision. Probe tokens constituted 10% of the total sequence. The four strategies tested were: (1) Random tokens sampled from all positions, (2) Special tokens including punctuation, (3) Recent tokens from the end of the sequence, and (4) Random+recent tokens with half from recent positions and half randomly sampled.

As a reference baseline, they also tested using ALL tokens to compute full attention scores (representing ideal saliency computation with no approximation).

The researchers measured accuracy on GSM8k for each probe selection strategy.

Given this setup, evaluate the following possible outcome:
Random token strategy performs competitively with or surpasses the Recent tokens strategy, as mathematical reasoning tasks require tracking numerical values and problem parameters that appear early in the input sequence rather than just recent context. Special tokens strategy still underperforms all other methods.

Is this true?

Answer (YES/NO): NO